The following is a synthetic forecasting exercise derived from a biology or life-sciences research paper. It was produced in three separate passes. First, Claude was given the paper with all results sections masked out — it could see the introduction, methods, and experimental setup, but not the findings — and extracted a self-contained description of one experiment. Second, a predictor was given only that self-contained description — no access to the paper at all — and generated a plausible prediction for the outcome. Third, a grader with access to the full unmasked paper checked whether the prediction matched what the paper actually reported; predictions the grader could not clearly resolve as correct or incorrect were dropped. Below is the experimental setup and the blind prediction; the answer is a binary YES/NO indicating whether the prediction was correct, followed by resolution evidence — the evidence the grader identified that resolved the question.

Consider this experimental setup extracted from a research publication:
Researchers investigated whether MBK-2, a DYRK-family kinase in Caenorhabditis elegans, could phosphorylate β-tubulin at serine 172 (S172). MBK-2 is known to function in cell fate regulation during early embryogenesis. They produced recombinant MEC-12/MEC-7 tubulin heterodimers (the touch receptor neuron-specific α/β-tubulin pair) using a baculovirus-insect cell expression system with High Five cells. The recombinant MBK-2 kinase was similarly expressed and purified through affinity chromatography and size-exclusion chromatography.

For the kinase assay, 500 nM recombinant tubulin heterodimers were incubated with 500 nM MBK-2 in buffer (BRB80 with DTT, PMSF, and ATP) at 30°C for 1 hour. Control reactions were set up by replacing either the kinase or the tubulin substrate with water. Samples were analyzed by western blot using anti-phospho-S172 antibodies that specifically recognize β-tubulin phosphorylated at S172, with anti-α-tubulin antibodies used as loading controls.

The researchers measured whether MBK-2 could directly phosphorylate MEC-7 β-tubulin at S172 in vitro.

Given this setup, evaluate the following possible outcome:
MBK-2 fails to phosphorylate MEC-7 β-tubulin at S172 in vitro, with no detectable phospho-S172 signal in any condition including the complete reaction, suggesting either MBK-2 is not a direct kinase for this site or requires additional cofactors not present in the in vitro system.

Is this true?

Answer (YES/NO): YES